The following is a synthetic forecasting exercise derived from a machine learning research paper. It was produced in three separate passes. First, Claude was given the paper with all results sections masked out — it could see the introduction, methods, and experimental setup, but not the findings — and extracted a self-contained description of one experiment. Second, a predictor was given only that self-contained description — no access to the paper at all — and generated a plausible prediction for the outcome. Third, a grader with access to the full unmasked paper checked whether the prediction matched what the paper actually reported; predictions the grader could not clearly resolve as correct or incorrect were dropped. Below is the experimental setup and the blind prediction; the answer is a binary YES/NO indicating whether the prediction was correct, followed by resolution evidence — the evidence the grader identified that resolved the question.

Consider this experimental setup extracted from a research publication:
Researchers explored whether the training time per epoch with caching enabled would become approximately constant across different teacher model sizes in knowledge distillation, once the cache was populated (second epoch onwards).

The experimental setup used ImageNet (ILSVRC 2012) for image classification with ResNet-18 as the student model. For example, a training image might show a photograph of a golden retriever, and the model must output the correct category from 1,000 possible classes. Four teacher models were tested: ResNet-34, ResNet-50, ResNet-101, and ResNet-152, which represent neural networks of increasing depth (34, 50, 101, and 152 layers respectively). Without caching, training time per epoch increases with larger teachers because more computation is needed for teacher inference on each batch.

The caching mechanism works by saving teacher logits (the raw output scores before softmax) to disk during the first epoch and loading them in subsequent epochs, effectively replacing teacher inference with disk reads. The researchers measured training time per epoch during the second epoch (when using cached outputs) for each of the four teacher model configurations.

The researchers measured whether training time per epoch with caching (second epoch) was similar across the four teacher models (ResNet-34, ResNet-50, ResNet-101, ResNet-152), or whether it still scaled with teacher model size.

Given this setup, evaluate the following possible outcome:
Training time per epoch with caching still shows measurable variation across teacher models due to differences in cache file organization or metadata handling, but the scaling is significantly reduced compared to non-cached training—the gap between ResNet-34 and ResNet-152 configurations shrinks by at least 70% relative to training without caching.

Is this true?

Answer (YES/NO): YES